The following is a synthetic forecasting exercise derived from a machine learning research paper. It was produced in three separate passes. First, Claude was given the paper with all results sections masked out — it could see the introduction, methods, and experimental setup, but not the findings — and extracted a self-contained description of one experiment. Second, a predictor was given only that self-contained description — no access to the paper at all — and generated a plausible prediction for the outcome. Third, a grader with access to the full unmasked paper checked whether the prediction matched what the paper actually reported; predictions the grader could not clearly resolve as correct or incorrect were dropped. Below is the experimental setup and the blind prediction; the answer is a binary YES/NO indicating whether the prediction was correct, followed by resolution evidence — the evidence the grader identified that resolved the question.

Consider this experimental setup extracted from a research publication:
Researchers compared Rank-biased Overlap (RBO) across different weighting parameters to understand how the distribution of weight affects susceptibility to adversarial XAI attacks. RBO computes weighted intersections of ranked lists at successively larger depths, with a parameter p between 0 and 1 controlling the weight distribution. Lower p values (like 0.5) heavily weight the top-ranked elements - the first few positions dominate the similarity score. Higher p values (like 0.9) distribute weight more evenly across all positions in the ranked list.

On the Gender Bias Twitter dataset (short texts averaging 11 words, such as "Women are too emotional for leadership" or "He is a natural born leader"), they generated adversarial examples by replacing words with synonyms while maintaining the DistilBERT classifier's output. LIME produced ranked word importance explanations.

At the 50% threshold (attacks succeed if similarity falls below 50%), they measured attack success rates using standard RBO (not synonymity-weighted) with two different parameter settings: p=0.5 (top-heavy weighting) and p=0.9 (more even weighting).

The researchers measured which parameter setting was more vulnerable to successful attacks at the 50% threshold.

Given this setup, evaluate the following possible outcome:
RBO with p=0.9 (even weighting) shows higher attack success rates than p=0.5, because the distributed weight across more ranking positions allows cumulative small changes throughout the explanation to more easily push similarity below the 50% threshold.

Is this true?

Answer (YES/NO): NO